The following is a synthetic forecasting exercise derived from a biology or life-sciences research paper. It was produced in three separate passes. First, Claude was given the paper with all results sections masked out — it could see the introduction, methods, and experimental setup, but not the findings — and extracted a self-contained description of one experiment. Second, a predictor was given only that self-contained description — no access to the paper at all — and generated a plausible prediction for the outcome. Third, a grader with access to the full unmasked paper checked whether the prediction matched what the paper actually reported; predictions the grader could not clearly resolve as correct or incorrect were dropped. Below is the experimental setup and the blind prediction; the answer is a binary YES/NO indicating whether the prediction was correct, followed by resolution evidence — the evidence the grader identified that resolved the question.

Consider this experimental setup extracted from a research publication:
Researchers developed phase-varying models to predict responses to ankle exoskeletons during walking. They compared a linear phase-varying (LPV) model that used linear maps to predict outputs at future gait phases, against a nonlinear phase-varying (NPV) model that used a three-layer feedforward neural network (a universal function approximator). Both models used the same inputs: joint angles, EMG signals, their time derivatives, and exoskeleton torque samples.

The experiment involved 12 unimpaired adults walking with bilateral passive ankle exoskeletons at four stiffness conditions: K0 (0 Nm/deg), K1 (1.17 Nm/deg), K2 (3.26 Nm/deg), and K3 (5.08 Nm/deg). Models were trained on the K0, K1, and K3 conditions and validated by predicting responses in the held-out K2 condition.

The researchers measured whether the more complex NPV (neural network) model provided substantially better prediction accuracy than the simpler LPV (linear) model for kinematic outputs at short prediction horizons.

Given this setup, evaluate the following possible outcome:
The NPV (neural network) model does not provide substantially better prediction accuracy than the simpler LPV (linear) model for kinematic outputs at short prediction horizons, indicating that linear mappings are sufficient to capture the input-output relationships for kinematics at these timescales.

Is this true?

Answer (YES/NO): YES